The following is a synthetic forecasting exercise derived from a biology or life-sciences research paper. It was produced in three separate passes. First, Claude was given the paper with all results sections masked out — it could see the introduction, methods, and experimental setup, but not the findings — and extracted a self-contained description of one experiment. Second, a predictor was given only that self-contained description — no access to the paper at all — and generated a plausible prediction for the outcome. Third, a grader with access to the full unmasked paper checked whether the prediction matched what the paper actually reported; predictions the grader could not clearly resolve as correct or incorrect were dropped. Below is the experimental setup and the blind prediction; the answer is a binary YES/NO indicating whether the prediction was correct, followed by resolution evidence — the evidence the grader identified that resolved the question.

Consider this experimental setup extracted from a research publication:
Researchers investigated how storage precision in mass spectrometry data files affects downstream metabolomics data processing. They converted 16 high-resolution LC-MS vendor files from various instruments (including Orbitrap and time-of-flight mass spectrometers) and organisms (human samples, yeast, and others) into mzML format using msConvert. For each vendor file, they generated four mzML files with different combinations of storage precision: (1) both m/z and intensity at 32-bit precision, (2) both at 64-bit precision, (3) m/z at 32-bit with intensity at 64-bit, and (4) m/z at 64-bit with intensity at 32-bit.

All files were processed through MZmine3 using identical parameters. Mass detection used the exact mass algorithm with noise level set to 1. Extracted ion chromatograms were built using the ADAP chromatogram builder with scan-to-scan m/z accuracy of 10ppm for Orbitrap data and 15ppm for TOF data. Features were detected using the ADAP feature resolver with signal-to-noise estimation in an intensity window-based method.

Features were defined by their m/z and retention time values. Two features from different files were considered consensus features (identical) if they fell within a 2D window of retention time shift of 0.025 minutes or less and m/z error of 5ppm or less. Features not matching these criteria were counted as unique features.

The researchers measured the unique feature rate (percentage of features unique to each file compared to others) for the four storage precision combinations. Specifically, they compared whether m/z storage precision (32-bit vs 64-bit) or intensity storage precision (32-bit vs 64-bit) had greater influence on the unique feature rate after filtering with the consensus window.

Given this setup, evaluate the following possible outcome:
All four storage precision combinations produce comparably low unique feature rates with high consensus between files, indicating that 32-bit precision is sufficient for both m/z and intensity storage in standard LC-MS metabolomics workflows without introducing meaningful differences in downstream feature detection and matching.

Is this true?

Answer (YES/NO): YES